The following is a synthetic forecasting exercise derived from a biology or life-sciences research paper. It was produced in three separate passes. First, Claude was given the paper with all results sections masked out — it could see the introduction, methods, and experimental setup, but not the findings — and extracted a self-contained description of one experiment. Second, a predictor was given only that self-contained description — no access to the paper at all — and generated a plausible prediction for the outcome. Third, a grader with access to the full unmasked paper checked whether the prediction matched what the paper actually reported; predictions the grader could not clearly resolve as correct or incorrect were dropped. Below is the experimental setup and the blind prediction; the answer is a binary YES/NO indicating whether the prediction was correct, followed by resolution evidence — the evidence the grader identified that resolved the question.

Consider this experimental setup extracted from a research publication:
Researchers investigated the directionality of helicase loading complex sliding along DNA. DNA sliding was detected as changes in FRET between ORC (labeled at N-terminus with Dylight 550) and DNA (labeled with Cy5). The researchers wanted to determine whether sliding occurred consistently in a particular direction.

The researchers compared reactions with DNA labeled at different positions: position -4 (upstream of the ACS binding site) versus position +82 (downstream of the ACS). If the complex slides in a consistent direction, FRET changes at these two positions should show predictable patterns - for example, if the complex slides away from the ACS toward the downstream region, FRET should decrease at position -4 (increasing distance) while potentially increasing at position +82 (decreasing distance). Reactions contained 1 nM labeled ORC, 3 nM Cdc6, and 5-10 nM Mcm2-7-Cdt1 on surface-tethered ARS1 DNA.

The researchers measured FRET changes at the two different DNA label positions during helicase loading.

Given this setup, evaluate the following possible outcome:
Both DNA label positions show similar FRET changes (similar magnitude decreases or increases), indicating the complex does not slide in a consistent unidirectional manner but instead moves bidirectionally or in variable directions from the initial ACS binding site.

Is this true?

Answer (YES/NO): YES